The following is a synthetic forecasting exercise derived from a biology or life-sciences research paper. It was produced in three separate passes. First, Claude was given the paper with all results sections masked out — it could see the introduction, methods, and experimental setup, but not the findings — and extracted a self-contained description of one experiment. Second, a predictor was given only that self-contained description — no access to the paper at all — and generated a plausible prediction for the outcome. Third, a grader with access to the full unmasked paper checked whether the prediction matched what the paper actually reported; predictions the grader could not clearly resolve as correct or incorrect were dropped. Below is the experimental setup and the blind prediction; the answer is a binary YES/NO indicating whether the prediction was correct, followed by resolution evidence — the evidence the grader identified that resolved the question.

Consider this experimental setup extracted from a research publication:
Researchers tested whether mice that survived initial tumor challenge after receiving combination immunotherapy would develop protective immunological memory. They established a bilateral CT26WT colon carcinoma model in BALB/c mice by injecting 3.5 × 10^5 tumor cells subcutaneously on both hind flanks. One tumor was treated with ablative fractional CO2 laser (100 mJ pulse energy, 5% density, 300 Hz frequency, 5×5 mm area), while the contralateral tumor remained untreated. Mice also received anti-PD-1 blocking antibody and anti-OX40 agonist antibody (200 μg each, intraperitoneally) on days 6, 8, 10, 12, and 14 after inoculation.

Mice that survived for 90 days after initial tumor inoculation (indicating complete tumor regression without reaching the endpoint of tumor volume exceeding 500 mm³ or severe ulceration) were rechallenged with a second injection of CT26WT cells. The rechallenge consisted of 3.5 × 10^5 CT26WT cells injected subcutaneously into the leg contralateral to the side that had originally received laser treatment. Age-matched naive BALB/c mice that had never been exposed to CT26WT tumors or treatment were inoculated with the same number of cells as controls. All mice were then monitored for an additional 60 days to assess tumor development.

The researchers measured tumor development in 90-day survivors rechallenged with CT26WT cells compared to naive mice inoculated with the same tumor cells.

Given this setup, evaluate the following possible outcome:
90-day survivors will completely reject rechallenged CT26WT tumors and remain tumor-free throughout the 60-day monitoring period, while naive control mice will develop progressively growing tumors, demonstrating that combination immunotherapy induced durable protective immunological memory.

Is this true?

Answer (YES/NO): YES